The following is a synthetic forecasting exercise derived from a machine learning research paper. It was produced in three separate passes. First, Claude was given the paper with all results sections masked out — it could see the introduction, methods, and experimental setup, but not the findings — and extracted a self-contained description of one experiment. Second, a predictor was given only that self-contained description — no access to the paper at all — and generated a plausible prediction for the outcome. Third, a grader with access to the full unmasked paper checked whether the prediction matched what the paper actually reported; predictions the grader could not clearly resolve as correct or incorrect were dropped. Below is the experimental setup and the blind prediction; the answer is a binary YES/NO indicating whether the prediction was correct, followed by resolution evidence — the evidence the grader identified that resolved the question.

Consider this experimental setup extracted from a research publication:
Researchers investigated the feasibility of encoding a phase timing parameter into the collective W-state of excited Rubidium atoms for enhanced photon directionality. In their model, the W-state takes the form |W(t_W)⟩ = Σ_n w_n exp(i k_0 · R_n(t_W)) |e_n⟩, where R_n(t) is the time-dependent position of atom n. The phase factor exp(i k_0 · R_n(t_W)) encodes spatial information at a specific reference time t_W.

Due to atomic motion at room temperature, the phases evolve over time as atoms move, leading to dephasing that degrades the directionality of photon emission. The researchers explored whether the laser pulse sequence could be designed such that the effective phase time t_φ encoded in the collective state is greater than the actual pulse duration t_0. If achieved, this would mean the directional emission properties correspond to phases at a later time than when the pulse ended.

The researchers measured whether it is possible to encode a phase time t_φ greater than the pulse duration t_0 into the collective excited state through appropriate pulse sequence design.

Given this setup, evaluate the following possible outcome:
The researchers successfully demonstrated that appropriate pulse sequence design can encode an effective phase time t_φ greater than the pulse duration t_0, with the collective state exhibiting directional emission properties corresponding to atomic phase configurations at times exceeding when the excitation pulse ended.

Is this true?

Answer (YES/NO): YES